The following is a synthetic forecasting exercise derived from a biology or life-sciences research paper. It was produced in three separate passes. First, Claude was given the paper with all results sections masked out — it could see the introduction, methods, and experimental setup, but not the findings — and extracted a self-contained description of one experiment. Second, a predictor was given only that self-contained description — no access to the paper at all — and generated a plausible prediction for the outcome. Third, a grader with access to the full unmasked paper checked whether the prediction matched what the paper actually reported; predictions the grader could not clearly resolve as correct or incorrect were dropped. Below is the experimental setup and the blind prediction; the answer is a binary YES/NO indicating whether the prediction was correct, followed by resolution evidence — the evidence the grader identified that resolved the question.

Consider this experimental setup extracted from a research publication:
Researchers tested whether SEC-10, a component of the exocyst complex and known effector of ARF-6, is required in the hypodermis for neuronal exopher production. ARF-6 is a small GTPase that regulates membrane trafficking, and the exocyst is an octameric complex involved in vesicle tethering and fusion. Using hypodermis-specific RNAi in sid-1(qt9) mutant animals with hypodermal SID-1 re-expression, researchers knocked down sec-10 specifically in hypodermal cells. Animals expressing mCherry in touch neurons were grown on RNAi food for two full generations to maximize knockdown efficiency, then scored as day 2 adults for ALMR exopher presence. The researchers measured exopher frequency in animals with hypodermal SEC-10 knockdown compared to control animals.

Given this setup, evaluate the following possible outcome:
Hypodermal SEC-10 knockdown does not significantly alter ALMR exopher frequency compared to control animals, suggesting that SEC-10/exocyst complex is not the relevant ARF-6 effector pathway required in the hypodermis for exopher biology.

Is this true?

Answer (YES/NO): NO